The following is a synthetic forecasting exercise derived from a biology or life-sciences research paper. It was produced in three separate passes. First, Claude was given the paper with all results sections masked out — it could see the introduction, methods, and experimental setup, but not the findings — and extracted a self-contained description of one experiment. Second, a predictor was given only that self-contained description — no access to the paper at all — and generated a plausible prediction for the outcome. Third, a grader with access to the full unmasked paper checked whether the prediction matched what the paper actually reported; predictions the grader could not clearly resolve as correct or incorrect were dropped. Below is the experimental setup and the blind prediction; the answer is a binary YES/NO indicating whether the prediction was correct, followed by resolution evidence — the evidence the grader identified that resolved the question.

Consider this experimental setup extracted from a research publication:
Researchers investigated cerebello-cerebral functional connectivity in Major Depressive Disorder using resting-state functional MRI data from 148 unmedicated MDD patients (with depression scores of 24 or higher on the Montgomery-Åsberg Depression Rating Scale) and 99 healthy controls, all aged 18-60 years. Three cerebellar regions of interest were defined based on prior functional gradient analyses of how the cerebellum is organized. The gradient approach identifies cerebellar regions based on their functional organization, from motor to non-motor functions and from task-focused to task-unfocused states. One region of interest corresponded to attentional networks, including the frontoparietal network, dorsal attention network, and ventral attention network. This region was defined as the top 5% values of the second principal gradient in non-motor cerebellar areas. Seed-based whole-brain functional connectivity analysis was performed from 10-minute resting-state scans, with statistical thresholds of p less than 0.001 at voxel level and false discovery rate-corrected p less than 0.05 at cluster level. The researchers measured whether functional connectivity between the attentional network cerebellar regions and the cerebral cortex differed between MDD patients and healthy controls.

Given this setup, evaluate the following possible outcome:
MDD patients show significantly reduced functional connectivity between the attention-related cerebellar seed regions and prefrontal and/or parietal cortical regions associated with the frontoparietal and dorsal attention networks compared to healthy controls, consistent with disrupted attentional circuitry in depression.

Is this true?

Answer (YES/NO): NO